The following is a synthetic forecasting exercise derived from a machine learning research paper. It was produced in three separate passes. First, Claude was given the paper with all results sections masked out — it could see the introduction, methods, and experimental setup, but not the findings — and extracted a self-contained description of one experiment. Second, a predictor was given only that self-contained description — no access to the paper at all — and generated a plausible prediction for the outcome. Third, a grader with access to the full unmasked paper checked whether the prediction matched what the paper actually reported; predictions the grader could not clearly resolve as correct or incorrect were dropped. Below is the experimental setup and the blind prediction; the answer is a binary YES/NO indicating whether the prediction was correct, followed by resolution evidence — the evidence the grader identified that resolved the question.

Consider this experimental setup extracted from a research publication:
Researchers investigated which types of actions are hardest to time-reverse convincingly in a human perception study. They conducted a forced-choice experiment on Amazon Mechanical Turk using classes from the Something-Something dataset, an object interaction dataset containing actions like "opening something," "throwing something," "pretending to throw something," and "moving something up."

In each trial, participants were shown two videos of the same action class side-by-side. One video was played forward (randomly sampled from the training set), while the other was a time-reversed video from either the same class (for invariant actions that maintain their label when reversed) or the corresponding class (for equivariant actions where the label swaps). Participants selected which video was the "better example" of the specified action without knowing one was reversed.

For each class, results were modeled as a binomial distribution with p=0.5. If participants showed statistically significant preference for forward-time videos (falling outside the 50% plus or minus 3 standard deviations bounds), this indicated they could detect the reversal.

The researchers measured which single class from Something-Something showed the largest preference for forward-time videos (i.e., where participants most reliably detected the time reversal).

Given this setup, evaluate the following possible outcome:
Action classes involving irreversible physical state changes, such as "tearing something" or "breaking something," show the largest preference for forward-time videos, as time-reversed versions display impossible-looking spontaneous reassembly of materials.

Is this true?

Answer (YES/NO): NO